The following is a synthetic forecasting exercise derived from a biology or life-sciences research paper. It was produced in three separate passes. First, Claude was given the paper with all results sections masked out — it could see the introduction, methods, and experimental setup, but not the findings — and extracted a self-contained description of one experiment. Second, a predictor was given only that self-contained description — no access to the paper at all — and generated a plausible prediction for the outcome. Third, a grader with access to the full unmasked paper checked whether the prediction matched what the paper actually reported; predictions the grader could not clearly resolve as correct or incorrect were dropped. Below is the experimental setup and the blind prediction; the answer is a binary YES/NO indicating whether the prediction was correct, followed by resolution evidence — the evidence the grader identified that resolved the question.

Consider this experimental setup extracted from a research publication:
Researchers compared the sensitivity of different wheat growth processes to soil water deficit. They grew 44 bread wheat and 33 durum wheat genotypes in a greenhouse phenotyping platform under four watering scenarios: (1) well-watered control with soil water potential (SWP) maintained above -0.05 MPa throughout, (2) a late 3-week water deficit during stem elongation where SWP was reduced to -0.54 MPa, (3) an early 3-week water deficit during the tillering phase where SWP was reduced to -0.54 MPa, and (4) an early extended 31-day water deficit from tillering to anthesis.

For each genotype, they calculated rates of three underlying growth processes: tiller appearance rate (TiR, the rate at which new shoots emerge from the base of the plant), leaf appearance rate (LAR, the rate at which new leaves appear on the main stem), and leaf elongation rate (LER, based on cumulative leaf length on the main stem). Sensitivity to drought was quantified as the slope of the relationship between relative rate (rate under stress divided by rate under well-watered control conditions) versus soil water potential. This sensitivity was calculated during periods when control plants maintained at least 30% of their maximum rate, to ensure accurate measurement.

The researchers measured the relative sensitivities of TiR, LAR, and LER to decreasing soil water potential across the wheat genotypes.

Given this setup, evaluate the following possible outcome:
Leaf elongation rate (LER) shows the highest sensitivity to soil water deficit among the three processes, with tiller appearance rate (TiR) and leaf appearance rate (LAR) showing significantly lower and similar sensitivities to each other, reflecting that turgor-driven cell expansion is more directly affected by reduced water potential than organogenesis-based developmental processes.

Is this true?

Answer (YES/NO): NO